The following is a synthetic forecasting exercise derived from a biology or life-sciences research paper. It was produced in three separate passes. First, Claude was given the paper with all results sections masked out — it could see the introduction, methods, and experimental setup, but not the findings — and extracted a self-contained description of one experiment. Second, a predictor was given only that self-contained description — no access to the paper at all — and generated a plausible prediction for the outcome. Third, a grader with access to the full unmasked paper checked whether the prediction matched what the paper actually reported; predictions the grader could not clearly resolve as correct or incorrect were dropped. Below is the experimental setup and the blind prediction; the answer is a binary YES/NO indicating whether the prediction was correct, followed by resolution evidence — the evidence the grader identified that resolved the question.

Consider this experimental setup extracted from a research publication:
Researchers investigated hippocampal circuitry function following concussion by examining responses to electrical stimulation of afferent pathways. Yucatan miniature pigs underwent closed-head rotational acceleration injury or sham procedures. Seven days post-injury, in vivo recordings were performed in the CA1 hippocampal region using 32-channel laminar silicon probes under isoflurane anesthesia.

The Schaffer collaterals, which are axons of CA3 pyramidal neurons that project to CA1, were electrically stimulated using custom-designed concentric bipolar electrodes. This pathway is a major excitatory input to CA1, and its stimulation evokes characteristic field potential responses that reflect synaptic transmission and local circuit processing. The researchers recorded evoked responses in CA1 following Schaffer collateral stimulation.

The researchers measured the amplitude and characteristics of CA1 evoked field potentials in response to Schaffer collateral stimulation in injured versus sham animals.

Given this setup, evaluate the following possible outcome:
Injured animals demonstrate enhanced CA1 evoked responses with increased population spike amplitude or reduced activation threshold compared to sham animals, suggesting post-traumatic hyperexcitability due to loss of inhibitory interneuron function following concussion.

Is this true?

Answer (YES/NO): NO